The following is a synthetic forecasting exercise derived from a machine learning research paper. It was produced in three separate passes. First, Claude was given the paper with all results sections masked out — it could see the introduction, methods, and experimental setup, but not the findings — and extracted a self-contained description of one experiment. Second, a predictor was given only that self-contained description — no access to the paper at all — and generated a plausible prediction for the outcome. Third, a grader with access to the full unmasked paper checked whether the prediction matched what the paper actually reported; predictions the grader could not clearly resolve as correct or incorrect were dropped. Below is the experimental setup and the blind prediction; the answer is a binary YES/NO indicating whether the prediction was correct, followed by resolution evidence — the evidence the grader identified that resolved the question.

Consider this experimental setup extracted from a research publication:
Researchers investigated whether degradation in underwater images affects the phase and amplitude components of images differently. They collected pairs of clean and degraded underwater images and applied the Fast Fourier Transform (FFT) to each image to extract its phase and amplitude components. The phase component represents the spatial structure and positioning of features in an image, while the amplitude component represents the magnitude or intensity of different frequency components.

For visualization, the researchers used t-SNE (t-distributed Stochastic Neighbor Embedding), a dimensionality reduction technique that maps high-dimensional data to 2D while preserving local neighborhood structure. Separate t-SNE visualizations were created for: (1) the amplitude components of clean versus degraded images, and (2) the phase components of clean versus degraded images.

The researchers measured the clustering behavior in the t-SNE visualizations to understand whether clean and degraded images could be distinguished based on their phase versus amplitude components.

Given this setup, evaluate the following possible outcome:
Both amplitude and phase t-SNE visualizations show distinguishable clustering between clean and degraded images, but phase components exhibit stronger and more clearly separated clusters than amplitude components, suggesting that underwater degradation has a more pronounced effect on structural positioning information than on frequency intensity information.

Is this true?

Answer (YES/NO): NO